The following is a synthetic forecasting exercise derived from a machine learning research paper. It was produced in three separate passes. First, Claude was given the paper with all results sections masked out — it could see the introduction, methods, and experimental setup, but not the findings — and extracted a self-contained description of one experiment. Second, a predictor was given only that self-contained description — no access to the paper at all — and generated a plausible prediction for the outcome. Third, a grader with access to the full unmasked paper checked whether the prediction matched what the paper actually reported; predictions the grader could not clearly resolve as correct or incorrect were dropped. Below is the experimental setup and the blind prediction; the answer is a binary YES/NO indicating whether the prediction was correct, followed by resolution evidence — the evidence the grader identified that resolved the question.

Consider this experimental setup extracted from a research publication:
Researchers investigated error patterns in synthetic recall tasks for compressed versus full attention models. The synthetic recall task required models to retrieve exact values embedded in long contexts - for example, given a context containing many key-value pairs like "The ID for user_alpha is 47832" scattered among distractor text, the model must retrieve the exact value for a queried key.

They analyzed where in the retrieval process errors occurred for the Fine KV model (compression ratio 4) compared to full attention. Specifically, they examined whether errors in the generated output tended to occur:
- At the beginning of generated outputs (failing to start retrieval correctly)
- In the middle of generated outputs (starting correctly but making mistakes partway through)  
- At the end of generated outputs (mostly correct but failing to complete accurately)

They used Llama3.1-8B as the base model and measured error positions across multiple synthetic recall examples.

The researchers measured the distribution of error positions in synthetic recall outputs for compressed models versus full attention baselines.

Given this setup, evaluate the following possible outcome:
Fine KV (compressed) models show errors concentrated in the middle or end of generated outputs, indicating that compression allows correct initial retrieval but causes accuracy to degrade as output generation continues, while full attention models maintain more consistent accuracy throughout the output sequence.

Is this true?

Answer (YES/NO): YES